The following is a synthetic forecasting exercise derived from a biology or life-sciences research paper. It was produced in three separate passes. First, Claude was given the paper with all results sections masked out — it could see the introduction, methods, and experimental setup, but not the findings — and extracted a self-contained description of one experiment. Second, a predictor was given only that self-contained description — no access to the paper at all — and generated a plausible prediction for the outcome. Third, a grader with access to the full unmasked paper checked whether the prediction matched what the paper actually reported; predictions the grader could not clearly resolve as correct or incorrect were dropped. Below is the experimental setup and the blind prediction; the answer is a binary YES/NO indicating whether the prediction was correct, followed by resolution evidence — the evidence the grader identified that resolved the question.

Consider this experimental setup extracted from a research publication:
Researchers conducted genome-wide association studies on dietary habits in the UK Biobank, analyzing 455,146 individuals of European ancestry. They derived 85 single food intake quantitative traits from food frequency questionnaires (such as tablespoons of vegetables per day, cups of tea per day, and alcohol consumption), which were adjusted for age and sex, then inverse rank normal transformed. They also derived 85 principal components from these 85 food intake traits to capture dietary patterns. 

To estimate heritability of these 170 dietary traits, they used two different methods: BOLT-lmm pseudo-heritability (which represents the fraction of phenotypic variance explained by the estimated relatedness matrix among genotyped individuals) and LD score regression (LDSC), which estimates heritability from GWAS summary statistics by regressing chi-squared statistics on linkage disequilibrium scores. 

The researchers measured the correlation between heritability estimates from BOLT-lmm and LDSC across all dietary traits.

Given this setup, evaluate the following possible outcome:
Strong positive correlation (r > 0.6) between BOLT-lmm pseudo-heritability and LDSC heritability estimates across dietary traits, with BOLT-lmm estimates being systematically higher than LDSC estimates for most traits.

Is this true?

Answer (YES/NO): NO